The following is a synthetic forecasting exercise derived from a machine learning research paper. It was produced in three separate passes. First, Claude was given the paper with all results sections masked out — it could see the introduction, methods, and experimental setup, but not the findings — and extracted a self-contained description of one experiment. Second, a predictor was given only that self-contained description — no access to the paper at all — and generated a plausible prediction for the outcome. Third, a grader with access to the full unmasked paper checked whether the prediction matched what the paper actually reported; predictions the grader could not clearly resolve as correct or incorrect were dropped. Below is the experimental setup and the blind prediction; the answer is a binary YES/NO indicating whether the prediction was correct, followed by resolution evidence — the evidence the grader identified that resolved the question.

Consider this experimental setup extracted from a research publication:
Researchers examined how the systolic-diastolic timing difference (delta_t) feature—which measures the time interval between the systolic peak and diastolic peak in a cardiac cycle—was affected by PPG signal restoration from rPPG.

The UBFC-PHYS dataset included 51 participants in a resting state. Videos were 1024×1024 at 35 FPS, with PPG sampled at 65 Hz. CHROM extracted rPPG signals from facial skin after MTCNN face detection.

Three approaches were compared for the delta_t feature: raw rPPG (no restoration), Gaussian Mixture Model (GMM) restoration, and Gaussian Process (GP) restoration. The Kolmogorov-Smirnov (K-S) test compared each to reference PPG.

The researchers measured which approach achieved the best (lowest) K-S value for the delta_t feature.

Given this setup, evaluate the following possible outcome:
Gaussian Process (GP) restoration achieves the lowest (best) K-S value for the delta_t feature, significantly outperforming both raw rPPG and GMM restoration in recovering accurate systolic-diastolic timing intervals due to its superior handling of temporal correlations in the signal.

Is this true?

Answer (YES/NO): NO